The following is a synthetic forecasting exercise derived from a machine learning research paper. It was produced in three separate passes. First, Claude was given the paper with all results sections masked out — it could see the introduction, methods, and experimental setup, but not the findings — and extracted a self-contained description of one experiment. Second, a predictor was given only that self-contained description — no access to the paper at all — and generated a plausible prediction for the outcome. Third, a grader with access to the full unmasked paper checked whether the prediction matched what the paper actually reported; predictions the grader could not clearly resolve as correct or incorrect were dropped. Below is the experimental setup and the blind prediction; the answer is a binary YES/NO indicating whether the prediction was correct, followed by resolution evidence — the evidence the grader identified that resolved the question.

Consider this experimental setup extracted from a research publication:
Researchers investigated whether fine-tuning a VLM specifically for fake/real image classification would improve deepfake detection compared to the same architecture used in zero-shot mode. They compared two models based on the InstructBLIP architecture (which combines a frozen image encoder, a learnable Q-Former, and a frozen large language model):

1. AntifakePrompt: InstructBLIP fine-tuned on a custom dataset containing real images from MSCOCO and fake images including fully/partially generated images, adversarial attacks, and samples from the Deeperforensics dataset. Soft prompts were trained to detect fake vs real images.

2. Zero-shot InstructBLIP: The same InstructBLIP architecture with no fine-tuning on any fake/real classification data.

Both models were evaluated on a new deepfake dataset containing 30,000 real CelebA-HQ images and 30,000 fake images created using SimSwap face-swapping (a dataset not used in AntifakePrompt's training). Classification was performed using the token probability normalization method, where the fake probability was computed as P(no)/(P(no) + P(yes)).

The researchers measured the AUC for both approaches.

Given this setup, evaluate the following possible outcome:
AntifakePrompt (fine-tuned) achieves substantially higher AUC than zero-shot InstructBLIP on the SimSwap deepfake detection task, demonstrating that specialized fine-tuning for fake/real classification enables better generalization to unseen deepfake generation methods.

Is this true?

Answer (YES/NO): NO